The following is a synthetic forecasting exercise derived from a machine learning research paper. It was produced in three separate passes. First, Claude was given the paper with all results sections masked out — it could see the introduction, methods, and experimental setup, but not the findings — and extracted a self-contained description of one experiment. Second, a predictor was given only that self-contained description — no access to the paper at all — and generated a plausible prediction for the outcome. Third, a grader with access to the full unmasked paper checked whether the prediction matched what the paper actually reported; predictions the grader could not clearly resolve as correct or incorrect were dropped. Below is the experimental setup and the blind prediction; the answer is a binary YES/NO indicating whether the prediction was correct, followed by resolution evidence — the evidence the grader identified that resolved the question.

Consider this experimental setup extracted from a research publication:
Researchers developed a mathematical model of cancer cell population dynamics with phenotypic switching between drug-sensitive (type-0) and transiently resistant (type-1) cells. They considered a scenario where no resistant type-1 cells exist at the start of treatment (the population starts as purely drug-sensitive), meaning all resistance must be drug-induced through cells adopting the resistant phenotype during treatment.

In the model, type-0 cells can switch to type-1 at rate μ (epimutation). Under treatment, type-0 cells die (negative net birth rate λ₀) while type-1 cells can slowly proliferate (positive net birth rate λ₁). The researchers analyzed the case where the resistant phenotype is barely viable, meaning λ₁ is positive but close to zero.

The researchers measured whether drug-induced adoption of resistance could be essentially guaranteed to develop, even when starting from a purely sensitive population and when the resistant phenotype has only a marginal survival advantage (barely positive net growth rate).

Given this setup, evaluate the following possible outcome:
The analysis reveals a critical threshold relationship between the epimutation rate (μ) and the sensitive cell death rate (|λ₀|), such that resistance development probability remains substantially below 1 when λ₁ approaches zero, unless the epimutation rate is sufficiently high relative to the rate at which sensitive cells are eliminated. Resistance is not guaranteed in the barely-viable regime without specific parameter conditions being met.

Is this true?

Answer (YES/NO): YES